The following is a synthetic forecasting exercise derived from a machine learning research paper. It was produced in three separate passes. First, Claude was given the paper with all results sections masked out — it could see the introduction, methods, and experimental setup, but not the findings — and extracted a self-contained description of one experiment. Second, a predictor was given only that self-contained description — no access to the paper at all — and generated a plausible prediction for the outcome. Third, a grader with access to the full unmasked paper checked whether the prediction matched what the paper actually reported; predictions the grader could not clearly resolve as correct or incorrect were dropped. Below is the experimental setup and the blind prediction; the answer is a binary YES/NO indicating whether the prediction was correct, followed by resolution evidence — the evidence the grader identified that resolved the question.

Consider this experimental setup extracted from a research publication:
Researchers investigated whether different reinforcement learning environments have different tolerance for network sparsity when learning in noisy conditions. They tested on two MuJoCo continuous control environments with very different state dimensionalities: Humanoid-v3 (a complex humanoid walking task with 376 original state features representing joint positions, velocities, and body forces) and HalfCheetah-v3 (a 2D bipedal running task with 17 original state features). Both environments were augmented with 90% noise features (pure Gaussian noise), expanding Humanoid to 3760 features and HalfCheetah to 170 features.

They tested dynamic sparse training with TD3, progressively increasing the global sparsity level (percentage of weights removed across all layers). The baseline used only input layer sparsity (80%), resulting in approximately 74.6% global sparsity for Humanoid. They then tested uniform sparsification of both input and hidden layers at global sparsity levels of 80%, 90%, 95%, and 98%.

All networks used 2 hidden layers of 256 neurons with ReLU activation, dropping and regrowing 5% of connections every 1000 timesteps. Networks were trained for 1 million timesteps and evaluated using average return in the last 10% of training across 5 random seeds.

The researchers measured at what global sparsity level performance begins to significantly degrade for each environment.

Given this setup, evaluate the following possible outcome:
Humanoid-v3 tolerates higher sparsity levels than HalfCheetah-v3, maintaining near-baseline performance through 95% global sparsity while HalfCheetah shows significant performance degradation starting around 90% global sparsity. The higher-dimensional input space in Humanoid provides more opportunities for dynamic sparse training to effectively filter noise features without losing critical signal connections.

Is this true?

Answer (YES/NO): YES